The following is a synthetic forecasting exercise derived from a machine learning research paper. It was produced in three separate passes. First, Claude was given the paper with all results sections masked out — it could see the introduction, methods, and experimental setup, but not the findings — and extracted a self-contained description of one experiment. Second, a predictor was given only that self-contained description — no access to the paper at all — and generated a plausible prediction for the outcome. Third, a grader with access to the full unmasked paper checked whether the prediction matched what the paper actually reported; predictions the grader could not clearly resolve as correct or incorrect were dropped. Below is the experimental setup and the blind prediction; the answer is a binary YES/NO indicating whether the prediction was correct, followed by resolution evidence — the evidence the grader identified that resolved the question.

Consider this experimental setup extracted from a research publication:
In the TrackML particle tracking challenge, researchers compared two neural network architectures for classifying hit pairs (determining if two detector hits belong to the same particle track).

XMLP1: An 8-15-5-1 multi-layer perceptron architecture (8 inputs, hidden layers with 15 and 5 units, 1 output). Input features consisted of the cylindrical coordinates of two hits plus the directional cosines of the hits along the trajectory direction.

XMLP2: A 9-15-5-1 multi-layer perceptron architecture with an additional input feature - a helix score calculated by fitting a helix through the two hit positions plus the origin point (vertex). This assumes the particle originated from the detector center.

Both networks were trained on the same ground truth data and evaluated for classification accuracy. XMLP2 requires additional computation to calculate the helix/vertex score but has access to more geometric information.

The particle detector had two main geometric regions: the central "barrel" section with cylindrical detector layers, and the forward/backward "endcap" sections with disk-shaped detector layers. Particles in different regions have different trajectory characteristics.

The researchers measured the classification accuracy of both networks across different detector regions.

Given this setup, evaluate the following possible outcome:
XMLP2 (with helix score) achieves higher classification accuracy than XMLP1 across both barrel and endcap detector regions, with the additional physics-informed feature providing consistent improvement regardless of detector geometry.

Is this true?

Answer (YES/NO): NO